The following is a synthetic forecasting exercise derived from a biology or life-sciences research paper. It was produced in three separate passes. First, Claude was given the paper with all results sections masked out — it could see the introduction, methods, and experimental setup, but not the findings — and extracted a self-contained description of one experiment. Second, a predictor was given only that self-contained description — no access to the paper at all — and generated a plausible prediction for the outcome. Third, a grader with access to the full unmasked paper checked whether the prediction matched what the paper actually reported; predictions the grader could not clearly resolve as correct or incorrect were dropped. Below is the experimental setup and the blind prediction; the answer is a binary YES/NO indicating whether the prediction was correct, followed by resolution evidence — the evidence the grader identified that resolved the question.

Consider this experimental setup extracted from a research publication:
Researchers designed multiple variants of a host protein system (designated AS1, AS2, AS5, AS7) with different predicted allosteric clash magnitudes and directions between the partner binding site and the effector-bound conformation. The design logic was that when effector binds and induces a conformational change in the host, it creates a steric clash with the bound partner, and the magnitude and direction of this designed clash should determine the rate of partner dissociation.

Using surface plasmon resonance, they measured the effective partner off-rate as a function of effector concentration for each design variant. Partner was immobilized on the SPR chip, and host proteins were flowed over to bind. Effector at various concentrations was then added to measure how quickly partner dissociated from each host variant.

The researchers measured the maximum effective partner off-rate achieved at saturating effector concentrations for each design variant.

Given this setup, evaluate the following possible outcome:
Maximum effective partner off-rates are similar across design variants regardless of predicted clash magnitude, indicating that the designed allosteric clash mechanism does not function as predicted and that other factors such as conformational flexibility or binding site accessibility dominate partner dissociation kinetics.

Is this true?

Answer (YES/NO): NO